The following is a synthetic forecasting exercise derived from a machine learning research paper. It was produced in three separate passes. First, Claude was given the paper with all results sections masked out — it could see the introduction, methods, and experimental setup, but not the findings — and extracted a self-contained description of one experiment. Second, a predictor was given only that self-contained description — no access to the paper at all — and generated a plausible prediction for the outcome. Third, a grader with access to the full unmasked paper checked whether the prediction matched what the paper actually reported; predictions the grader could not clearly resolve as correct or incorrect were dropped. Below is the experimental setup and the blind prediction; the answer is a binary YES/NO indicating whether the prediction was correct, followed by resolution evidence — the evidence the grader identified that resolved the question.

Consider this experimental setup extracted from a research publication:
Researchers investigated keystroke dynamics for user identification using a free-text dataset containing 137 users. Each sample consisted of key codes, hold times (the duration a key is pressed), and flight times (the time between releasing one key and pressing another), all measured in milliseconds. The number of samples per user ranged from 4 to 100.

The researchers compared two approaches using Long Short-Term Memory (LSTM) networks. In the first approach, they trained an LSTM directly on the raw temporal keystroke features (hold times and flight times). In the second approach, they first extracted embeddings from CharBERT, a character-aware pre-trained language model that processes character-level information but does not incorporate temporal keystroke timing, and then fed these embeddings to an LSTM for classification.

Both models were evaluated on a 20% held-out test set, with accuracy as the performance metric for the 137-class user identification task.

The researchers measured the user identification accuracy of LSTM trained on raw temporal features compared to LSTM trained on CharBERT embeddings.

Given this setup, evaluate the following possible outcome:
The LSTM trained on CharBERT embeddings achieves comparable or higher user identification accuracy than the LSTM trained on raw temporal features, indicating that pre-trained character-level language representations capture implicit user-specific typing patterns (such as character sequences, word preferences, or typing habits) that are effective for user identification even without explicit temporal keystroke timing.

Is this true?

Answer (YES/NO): NO